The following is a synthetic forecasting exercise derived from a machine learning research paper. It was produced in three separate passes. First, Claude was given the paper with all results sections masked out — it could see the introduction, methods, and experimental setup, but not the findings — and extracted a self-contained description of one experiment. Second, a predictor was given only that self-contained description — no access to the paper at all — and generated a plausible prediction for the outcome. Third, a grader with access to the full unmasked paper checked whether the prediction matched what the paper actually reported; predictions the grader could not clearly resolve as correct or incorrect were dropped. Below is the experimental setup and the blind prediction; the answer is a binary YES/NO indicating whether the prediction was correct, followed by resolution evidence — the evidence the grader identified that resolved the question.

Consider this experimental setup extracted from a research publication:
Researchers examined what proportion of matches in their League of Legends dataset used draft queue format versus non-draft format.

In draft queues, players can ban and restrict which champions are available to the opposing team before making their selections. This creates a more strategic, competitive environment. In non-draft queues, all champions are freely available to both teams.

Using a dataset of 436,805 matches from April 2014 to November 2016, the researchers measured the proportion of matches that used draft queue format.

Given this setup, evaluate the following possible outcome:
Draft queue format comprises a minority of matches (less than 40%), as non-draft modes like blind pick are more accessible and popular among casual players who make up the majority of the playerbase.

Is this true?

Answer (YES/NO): NO